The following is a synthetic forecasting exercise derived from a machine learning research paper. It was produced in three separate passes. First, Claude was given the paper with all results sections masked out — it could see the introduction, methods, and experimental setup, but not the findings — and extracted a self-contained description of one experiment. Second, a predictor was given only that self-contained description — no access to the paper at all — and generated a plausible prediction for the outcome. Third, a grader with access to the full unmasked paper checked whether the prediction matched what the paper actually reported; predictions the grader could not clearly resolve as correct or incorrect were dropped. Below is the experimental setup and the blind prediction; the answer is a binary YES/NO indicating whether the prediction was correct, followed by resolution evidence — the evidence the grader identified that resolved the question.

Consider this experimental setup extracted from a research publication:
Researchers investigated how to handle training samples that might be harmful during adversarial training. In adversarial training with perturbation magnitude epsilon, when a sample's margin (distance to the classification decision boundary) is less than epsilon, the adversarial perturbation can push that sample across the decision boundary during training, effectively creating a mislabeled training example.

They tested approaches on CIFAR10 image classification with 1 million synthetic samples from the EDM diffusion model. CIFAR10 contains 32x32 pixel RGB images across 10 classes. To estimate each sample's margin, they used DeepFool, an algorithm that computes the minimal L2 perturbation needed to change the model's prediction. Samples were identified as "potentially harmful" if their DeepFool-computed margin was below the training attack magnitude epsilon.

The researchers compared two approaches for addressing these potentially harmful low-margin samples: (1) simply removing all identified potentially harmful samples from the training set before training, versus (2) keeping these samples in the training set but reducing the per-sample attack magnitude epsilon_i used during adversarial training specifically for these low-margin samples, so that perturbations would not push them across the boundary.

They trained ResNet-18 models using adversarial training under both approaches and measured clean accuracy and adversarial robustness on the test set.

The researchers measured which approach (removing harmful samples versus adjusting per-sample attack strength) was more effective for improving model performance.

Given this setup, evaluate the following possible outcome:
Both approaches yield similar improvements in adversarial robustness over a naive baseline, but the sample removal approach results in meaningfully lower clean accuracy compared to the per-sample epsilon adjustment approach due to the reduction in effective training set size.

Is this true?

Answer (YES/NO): NO